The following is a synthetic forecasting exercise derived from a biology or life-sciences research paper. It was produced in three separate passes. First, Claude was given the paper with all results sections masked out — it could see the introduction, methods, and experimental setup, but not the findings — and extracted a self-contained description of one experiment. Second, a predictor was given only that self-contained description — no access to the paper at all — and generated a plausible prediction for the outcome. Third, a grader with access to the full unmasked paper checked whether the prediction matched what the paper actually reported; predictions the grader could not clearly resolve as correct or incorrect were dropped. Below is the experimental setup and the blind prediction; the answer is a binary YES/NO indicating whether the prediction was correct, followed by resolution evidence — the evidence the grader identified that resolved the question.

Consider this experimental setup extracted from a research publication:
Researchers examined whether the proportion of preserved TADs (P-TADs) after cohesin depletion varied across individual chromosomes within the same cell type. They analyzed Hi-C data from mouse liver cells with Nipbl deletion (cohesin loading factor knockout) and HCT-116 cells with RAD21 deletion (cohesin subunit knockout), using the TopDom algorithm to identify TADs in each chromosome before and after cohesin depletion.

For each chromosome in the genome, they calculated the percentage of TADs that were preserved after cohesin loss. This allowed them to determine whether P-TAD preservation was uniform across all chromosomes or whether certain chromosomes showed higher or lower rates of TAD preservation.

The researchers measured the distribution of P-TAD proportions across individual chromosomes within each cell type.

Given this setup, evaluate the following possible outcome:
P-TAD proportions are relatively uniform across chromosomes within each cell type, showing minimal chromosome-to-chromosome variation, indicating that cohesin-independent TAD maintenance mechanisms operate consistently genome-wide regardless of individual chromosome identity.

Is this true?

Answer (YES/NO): NO